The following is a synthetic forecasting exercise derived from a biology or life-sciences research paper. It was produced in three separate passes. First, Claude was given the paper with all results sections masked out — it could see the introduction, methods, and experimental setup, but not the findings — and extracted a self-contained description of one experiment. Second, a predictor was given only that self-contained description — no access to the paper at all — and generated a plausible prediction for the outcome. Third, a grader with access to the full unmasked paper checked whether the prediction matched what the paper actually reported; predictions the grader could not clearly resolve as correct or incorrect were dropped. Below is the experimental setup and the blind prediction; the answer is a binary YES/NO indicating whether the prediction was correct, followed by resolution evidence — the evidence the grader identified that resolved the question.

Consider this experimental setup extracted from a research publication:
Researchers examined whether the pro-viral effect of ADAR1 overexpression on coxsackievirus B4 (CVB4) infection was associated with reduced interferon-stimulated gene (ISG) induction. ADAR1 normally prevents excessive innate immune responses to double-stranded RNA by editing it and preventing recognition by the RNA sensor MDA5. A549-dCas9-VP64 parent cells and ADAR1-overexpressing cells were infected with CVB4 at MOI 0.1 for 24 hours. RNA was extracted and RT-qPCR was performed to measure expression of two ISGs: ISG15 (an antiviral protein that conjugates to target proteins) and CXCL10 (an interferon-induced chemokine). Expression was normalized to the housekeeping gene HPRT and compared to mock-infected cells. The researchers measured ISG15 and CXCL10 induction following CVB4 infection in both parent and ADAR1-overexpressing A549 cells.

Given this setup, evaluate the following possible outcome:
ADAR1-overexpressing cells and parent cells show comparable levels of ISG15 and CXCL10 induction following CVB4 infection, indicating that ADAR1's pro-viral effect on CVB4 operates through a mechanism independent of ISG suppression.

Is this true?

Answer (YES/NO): NO